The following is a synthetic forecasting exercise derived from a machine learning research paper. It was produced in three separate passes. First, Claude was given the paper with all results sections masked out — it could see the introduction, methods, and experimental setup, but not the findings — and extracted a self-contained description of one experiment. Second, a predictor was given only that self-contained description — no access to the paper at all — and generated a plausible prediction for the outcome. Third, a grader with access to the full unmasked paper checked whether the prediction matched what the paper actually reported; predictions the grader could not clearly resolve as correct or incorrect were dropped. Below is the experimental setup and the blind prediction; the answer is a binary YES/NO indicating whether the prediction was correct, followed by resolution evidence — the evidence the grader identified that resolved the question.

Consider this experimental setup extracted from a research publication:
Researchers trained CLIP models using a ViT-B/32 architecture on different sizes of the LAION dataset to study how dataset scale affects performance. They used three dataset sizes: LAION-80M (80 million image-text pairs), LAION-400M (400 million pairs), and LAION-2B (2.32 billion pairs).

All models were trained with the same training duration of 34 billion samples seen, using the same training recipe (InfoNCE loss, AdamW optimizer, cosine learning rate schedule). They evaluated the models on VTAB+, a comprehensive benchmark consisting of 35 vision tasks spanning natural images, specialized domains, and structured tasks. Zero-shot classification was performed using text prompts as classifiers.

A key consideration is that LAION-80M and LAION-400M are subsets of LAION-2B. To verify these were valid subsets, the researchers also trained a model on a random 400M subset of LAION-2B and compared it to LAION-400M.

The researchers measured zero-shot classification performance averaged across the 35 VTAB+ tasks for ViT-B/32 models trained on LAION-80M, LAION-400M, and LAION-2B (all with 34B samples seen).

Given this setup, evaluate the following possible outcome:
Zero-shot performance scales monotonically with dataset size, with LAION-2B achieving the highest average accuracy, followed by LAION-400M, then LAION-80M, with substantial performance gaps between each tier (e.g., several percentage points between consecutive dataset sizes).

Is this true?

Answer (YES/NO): YES